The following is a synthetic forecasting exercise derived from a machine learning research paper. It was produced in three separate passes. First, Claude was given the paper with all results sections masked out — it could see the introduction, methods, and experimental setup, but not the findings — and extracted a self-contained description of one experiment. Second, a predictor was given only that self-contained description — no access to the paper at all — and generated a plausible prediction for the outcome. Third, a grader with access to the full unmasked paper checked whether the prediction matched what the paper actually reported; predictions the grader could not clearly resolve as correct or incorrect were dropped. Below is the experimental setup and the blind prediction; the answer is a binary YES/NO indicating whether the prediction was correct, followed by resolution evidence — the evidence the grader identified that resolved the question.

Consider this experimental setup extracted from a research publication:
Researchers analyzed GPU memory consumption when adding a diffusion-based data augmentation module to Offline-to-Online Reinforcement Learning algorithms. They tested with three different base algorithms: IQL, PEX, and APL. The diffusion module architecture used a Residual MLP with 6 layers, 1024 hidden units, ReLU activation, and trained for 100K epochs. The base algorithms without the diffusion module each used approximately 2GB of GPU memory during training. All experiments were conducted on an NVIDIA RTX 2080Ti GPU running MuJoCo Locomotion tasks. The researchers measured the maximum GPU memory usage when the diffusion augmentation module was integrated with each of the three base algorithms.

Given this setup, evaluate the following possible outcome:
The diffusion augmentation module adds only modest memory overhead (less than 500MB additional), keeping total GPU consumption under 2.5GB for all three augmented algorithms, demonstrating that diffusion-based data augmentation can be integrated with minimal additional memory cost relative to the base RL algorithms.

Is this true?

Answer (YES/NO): NO